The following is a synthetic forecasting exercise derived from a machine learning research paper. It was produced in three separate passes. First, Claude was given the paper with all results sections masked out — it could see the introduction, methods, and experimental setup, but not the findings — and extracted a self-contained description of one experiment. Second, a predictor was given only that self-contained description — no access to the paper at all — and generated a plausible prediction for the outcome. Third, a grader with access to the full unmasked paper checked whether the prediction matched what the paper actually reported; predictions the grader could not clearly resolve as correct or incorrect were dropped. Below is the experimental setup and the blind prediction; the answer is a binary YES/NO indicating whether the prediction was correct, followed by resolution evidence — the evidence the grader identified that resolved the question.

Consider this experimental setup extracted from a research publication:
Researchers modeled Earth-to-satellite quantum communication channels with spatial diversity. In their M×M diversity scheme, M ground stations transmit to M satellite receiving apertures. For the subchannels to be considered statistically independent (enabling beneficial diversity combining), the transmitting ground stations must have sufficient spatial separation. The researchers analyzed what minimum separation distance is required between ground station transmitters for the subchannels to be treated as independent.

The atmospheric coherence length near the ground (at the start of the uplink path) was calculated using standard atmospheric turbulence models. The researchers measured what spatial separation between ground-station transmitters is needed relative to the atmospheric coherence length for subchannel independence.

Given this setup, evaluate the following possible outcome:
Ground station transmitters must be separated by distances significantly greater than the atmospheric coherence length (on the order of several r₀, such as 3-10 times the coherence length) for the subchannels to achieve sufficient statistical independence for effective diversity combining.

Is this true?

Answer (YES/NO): YES